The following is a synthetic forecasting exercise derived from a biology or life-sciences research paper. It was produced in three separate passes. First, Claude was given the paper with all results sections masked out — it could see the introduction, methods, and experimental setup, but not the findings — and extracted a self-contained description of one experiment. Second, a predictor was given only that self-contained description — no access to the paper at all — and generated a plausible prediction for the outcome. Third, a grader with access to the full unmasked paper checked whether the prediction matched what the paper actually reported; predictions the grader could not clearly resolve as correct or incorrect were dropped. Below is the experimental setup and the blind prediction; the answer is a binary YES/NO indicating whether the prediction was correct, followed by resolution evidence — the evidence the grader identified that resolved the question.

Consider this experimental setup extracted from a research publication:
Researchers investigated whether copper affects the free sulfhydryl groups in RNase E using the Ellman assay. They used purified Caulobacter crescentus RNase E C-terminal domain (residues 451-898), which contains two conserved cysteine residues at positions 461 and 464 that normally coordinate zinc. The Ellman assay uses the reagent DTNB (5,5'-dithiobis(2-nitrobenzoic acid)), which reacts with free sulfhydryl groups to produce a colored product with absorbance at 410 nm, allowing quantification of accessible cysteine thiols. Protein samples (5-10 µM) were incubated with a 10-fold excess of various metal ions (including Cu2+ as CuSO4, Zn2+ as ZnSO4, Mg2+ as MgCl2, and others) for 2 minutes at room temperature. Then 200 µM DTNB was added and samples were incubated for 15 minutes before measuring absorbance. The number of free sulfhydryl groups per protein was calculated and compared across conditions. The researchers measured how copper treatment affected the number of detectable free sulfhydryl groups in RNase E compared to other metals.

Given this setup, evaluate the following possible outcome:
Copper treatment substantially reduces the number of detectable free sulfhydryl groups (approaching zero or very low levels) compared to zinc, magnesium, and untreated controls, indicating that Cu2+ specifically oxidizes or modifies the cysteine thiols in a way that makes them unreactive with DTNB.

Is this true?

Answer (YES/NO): YES